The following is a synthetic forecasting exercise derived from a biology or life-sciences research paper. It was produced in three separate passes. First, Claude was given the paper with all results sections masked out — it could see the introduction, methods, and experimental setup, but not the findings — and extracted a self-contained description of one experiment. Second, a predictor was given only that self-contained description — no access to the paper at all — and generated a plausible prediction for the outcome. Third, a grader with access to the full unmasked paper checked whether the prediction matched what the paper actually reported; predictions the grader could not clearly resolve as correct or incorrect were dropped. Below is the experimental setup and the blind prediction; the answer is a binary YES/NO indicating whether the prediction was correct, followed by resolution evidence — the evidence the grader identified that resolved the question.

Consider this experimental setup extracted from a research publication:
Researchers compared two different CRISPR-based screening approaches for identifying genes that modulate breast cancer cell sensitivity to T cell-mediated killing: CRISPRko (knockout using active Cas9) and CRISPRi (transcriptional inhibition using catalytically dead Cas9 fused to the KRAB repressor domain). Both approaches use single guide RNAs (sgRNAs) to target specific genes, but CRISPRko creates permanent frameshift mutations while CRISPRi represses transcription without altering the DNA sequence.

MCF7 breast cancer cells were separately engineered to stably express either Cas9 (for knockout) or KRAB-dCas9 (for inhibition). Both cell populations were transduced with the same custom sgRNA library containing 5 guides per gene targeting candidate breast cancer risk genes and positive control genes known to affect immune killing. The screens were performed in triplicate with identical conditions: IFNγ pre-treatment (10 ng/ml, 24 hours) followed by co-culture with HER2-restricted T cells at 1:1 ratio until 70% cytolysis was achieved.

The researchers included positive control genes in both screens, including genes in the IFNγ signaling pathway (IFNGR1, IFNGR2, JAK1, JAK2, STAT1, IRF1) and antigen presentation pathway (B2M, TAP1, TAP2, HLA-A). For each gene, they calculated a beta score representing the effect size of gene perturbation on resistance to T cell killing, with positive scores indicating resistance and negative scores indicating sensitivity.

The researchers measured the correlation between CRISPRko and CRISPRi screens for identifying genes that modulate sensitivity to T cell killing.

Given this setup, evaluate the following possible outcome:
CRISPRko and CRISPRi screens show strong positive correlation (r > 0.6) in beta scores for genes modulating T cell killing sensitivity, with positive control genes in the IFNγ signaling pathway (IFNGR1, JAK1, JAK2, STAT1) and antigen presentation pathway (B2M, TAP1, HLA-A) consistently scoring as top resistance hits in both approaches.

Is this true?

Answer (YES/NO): NO